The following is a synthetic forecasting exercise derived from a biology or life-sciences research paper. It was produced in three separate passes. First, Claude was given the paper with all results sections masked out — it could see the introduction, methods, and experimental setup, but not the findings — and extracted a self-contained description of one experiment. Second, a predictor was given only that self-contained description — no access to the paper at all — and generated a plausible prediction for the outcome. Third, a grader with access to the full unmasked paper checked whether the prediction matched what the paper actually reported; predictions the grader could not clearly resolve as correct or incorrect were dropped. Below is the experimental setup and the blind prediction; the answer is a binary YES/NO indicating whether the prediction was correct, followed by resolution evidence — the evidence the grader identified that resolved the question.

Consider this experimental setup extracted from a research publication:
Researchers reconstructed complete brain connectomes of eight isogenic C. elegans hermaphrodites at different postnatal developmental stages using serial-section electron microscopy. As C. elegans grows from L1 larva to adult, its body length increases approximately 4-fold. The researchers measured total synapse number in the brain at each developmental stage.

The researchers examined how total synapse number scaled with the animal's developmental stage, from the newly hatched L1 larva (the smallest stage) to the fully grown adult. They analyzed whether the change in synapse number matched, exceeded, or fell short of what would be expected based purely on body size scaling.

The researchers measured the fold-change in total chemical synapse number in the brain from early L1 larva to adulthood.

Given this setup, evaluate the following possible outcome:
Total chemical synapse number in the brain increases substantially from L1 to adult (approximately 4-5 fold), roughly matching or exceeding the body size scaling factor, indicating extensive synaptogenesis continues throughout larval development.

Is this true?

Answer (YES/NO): NO